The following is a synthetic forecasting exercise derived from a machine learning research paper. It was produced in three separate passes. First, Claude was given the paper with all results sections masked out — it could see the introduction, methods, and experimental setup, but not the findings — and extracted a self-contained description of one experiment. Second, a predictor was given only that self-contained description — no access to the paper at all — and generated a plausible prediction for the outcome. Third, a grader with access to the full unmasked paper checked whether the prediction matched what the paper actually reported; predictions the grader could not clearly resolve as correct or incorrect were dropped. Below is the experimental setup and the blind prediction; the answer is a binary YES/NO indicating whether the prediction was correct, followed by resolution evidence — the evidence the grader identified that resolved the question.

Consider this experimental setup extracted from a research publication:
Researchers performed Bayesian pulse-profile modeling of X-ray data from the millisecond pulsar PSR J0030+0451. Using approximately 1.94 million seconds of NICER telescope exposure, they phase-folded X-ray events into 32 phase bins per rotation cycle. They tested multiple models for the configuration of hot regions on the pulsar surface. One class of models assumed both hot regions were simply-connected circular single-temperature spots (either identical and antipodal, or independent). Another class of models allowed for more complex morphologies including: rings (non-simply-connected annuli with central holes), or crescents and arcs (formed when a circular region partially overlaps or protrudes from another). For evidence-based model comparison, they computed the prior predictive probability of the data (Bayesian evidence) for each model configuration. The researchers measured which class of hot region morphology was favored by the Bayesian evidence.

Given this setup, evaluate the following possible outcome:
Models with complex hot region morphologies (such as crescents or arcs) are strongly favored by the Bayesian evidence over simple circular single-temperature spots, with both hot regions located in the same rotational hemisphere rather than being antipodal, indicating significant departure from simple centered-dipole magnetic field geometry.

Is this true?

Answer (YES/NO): YES